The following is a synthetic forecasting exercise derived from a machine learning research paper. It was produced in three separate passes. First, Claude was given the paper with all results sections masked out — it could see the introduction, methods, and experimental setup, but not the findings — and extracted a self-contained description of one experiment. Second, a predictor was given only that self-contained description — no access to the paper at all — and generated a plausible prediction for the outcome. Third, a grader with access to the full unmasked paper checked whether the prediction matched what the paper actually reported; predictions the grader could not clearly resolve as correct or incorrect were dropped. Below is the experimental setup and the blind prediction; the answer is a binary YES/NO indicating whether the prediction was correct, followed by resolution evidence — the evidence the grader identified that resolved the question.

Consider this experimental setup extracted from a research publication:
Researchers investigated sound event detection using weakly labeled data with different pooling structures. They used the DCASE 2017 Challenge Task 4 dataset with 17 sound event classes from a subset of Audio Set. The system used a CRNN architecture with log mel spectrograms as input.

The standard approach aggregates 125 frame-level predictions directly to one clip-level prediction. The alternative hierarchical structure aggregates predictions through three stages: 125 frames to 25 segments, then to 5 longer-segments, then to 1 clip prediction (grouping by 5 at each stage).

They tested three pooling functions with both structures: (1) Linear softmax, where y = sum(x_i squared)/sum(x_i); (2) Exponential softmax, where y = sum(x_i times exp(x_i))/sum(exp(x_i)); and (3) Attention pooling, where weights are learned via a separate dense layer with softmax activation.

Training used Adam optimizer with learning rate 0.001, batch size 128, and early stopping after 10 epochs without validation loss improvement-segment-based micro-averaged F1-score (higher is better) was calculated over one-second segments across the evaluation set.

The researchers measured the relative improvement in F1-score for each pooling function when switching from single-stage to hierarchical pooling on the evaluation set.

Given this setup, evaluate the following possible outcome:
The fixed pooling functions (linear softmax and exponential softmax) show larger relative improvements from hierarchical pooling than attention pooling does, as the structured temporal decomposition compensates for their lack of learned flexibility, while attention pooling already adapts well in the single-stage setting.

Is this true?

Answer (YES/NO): NO